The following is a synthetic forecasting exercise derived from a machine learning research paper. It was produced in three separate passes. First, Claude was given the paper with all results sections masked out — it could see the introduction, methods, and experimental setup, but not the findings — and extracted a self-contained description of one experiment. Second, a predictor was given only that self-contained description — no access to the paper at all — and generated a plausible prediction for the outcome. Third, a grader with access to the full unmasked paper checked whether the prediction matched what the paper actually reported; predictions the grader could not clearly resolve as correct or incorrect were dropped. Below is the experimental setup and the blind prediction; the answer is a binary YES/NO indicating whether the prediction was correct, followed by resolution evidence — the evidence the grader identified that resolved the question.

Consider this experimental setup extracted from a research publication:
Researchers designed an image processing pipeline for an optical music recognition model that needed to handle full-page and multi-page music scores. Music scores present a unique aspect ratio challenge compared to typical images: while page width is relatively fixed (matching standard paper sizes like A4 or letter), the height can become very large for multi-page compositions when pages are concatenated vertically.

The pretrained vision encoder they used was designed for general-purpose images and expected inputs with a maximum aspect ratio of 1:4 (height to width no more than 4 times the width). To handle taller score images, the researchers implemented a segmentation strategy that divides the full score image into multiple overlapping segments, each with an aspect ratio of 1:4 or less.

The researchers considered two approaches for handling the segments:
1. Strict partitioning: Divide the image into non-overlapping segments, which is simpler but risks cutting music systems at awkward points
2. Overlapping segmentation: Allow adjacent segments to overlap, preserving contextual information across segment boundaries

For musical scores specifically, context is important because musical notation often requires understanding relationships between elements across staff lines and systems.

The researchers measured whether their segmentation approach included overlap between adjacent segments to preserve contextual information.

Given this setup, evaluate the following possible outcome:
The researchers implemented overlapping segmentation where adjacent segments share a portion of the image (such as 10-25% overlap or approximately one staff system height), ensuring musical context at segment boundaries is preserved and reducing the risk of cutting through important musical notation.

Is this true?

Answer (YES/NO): YES